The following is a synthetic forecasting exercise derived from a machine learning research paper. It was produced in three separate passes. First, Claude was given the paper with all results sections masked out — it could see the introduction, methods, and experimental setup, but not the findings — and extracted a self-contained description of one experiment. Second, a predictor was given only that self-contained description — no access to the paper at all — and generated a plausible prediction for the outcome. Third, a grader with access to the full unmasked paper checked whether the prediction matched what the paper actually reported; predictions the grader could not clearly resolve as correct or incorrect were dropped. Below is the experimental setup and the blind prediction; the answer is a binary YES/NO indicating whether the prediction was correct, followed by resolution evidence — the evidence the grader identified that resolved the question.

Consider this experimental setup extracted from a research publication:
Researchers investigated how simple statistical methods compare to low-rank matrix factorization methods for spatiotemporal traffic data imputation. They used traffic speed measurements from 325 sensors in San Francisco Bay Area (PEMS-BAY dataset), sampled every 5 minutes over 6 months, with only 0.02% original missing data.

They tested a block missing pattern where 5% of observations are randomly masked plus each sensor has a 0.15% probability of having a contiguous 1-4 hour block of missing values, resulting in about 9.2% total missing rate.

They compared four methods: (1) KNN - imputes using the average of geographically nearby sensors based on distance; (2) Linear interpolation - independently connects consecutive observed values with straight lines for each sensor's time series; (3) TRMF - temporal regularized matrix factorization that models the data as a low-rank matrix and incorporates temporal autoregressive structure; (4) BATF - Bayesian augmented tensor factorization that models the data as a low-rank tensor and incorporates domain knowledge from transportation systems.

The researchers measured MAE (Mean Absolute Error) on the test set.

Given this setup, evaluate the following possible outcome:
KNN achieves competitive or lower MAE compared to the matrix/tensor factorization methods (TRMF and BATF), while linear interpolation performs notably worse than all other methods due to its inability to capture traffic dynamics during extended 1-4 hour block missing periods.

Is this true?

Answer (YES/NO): NO